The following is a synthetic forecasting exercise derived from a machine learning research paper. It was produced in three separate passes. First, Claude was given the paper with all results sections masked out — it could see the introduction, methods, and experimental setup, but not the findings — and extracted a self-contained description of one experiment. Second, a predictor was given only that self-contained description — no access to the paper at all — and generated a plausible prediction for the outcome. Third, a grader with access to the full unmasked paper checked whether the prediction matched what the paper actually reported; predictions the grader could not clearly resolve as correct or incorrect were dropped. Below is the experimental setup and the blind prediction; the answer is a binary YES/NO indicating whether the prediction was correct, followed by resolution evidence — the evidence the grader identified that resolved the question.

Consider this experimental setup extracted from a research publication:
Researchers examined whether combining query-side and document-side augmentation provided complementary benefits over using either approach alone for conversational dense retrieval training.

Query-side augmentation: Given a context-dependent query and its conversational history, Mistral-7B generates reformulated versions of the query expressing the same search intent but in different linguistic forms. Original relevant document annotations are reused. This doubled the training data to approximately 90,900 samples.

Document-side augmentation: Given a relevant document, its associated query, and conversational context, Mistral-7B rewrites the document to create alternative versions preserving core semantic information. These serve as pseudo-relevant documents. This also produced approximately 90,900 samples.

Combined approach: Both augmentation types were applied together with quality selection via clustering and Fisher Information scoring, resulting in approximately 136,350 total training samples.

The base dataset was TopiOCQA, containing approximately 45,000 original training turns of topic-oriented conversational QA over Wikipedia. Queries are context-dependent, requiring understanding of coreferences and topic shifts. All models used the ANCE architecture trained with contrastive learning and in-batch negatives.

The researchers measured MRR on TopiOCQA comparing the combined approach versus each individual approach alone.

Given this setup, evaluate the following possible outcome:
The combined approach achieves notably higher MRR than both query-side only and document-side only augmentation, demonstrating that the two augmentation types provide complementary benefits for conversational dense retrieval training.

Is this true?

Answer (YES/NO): NO